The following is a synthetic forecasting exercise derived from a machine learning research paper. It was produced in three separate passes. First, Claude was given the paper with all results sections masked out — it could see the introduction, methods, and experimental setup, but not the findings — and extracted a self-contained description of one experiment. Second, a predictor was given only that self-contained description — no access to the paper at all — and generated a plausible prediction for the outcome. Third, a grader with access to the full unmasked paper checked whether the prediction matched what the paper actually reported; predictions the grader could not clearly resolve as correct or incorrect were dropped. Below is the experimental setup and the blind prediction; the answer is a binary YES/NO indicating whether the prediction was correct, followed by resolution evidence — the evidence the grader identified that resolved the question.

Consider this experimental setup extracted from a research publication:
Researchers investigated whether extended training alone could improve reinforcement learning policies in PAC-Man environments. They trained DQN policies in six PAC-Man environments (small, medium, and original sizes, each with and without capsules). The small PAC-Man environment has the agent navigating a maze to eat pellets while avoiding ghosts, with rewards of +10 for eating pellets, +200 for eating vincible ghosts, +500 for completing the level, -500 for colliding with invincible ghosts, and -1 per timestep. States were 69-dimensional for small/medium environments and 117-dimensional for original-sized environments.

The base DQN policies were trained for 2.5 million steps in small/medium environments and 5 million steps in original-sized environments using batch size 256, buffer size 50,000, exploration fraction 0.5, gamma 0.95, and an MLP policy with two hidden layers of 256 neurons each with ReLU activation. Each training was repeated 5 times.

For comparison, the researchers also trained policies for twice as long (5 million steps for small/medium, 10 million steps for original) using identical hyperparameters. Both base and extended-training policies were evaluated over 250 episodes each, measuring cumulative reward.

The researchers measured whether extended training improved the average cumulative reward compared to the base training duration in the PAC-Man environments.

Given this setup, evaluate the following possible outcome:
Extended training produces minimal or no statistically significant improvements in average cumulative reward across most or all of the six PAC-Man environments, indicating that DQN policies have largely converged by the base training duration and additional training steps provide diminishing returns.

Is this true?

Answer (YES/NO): YES